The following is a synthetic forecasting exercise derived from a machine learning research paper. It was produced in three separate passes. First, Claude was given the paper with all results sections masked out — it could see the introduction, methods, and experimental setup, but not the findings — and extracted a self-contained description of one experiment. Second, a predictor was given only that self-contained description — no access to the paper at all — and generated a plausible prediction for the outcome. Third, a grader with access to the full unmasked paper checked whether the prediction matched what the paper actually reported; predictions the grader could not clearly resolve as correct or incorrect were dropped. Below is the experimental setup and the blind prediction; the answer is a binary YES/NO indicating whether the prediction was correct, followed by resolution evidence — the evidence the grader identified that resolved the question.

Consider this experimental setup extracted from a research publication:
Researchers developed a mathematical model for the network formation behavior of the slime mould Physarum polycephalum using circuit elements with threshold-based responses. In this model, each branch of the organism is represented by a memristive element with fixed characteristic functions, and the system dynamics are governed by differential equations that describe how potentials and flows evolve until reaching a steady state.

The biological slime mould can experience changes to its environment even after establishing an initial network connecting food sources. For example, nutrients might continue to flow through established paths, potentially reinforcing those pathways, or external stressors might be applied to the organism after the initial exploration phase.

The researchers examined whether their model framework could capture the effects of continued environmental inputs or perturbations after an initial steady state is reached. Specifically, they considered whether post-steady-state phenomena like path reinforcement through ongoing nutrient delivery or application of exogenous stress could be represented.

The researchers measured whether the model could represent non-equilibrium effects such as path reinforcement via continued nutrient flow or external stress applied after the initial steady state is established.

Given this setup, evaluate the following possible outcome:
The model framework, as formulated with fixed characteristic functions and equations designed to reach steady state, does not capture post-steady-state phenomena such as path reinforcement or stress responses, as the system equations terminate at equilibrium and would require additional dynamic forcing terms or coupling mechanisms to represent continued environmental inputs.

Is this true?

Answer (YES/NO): YES